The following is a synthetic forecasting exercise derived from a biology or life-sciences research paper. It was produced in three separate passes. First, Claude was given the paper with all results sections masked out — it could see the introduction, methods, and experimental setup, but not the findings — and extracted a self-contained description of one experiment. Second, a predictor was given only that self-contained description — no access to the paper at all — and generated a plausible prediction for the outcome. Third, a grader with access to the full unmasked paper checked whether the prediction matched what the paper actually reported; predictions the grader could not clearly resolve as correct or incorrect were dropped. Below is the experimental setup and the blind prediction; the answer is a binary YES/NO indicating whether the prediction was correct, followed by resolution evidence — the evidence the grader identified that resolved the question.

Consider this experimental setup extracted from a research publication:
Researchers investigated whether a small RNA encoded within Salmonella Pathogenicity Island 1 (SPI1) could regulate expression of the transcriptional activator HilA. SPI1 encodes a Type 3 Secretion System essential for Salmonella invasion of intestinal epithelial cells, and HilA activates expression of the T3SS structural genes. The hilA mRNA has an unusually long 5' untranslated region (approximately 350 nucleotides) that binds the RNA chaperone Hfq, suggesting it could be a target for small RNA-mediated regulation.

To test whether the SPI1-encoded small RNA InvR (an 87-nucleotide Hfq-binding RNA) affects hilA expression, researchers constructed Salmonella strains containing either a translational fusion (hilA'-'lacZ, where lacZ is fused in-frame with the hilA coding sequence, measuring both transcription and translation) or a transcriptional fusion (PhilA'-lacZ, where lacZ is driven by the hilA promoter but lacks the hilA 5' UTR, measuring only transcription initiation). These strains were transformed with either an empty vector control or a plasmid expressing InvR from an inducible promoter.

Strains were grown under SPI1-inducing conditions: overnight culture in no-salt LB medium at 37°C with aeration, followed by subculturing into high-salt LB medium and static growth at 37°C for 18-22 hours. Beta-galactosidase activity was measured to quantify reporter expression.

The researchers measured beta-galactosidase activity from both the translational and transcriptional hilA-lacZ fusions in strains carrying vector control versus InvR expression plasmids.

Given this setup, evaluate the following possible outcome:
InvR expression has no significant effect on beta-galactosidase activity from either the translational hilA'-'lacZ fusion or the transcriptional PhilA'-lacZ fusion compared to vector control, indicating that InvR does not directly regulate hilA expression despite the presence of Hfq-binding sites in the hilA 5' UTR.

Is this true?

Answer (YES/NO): NO